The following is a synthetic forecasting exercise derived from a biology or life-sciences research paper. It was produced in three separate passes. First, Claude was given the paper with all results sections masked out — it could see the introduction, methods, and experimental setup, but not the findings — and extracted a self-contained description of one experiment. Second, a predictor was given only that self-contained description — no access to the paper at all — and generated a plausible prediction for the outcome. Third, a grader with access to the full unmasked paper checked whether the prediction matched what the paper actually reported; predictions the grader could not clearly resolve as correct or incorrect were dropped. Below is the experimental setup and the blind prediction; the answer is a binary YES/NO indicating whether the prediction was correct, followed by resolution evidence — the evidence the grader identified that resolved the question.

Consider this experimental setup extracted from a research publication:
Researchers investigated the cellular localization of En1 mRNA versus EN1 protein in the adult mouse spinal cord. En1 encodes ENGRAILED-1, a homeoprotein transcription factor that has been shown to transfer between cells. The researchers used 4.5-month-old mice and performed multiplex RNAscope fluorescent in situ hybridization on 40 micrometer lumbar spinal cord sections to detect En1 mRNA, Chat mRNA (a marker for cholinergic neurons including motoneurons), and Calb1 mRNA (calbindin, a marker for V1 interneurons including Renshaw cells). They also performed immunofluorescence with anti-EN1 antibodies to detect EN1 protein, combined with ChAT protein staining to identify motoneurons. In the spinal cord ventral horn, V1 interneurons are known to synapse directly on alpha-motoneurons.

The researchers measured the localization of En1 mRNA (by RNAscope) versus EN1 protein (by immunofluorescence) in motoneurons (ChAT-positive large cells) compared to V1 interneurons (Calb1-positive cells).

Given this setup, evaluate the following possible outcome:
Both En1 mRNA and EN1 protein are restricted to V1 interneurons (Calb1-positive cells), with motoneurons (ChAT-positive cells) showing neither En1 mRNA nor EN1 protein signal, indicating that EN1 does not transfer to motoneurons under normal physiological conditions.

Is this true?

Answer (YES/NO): NO